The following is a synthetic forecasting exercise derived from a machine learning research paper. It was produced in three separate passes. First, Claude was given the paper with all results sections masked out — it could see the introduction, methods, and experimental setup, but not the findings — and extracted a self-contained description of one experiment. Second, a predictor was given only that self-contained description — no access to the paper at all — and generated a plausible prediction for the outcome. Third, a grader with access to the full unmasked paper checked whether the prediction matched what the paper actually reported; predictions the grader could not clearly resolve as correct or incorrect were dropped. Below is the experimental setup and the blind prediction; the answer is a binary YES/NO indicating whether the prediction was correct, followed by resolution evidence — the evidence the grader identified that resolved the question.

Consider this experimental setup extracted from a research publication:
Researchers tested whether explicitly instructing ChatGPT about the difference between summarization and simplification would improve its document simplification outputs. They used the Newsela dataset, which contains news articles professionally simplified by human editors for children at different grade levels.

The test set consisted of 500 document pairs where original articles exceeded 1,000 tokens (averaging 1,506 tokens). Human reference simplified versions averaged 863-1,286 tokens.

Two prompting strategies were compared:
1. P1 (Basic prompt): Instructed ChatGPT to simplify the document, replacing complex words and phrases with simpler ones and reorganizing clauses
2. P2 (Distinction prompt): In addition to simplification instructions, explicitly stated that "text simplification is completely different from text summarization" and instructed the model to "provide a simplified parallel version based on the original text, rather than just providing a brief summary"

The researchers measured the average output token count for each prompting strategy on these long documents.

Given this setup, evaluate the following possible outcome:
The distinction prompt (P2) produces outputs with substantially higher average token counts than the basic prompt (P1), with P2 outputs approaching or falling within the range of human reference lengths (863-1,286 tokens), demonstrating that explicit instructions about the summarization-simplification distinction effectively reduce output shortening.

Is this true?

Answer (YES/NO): NO